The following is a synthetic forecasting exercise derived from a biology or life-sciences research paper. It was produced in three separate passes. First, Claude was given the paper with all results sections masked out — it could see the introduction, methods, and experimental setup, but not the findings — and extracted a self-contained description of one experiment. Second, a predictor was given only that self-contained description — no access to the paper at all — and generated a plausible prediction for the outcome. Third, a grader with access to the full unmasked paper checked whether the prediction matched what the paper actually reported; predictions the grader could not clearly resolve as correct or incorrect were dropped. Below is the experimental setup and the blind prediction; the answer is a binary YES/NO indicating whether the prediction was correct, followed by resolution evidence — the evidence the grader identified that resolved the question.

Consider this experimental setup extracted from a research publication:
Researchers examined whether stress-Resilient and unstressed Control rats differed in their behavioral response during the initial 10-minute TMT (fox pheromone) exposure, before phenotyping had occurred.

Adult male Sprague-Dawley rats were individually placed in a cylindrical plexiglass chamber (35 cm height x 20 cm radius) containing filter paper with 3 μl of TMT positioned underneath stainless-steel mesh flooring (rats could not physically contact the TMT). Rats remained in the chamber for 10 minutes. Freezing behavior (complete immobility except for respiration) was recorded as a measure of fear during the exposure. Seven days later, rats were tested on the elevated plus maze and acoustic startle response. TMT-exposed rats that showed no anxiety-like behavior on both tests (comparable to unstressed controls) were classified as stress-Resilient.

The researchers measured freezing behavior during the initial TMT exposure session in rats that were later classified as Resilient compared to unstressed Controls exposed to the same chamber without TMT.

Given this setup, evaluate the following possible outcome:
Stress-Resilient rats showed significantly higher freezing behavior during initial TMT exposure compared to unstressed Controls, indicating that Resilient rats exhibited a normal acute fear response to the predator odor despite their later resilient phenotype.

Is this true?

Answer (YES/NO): YES